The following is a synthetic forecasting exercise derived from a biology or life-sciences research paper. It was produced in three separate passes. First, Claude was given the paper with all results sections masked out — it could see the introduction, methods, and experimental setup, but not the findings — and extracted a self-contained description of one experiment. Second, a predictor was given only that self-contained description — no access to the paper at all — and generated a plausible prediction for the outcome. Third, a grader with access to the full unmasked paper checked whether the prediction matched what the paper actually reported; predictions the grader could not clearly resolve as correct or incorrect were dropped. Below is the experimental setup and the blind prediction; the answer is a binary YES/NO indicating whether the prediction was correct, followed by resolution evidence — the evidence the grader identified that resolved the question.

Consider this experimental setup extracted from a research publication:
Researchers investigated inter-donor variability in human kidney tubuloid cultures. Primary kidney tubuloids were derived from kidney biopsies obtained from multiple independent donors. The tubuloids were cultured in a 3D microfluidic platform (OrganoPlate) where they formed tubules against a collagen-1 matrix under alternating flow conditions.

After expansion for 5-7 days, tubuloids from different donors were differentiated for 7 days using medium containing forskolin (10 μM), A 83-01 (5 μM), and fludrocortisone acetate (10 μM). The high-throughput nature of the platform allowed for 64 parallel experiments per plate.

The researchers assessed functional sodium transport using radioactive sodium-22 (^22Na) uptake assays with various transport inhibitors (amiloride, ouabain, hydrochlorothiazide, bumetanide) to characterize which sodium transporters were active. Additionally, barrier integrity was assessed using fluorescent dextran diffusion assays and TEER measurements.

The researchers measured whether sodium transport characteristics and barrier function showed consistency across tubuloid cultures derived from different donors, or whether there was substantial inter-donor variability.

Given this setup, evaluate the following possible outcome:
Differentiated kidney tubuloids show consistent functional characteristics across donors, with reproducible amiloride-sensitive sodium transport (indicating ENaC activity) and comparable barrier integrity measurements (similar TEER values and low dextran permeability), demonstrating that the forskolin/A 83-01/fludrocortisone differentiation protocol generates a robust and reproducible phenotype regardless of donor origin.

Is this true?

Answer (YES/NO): NO